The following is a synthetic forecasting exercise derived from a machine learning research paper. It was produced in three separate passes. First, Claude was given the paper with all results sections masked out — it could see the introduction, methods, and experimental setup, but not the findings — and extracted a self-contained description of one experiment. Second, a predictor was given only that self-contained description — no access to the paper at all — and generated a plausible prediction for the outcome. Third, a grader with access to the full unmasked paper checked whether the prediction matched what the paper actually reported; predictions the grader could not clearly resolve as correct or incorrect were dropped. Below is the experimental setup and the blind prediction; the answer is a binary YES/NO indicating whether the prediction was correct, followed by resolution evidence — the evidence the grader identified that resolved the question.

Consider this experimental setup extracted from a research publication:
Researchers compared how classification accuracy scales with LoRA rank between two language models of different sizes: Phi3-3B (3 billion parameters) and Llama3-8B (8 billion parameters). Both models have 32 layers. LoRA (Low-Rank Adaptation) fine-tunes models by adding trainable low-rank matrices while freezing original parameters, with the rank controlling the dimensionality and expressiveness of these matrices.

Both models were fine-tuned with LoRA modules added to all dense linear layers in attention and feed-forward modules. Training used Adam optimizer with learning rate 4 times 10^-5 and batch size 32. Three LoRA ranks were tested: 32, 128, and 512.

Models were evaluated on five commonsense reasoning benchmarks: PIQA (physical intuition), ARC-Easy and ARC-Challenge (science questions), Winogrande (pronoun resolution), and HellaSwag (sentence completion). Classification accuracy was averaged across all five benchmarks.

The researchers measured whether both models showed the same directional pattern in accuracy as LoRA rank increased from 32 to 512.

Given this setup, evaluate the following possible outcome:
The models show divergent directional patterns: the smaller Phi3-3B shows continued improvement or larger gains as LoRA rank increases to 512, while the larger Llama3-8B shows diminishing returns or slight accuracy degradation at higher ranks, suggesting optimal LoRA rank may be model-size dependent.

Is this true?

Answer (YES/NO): YES